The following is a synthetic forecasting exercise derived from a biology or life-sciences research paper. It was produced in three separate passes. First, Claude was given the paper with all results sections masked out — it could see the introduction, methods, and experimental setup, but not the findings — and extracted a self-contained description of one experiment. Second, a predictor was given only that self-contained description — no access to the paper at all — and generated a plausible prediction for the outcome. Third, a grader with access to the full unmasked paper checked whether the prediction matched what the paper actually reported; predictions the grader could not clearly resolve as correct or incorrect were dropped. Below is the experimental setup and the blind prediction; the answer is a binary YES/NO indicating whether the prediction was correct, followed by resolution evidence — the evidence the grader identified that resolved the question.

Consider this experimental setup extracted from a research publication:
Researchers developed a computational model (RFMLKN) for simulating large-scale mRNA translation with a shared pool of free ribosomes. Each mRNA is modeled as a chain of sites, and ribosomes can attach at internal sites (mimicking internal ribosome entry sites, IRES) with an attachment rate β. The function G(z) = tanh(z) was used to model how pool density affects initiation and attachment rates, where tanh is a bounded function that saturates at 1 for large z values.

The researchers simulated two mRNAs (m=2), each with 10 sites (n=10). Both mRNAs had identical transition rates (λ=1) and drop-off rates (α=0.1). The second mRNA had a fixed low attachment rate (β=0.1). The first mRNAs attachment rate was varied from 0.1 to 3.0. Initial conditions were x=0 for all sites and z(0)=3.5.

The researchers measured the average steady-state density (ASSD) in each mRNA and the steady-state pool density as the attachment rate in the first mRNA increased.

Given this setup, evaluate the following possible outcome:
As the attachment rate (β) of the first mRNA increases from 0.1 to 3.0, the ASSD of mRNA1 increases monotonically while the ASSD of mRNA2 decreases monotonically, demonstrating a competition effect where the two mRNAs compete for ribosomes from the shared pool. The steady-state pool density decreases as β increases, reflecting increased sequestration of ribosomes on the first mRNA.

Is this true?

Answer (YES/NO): YES